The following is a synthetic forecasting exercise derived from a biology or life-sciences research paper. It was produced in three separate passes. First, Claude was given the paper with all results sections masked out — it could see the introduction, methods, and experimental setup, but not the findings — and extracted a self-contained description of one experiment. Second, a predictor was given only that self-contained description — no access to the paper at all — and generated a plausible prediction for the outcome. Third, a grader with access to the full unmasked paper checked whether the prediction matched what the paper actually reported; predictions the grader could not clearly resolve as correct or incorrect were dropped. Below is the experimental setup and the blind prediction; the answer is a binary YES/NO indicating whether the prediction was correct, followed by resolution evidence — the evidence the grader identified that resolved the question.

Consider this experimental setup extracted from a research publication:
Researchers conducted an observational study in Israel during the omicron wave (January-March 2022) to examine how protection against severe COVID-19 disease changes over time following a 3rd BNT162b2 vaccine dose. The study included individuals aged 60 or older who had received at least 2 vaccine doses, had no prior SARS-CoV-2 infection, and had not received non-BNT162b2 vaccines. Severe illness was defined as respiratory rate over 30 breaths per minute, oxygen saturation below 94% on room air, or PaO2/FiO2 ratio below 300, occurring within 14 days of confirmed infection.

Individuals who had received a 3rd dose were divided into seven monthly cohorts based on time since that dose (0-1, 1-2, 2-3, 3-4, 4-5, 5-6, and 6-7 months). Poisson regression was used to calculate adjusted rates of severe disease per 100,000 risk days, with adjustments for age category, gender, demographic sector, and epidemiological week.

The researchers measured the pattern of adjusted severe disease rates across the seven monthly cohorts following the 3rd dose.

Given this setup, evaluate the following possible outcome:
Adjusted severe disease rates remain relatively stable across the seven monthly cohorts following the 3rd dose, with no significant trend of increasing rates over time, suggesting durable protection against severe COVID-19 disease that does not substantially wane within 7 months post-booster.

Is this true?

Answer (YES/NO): YES